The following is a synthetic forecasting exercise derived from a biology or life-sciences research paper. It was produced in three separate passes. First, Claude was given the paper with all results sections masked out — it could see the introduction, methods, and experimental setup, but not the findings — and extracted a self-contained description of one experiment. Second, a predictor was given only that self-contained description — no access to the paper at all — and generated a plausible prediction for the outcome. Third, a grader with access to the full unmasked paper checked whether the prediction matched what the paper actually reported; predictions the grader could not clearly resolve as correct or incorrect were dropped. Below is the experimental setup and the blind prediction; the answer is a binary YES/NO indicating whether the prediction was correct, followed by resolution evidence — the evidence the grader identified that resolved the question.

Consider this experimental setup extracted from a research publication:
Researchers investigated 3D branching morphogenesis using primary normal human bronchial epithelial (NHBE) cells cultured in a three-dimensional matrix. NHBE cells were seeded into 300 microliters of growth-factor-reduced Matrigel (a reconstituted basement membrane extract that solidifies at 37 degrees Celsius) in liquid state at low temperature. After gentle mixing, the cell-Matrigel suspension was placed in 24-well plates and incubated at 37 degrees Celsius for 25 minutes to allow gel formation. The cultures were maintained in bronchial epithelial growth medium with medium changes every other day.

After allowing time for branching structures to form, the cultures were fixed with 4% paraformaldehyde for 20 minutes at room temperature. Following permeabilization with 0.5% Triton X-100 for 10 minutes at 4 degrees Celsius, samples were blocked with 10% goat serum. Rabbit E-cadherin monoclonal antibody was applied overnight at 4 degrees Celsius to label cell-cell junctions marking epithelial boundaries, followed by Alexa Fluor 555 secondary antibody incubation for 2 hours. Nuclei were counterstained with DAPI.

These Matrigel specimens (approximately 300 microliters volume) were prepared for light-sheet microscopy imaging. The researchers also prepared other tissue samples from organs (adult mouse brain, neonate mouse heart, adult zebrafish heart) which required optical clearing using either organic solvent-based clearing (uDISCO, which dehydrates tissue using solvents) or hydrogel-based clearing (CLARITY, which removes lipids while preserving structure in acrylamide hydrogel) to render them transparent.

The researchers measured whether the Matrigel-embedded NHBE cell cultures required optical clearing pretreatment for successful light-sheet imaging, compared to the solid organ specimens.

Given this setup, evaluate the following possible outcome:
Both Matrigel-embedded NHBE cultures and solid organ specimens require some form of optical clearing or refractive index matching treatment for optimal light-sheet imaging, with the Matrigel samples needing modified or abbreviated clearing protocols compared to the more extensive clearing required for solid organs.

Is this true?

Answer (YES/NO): NO